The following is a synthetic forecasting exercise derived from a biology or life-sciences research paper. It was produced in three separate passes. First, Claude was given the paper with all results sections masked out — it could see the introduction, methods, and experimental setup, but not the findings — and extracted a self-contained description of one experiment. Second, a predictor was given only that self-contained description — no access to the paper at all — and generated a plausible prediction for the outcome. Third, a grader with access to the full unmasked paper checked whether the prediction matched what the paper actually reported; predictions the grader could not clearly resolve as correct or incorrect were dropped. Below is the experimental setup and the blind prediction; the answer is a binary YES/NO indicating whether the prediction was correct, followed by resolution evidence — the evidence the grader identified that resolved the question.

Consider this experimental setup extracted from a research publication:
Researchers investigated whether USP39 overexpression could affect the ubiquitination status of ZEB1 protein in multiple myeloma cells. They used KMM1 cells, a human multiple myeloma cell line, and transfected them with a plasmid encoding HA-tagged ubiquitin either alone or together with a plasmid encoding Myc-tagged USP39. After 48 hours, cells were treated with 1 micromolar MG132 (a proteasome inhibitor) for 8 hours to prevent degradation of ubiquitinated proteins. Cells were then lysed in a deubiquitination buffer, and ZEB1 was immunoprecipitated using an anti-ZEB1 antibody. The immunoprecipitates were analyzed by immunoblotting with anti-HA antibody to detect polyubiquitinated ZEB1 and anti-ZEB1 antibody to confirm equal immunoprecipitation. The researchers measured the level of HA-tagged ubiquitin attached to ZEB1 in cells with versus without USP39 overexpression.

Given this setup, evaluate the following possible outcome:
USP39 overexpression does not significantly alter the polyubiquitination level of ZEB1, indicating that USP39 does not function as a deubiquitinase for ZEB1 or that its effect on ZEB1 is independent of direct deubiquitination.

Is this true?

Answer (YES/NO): NO